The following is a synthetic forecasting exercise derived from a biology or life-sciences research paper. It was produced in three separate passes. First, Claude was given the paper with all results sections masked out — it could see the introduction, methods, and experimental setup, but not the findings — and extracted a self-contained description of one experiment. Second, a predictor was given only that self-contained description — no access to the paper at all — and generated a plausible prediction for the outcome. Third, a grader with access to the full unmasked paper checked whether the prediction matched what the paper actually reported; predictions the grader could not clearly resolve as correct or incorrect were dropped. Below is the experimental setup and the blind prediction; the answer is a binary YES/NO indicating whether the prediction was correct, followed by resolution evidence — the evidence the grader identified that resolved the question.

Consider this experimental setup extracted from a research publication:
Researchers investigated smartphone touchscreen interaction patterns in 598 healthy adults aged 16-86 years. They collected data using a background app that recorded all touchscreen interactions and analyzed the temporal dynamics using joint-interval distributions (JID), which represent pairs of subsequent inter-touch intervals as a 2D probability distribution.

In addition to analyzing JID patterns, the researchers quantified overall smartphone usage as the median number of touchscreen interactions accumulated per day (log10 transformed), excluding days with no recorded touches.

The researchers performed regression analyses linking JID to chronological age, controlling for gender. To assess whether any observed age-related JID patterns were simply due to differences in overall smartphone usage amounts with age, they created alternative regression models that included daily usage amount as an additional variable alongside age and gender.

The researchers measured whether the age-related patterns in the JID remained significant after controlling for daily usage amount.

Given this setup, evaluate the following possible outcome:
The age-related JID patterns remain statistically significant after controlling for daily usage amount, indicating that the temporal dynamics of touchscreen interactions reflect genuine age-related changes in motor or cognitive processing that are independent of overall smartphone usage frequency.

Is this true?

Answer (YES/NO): YES